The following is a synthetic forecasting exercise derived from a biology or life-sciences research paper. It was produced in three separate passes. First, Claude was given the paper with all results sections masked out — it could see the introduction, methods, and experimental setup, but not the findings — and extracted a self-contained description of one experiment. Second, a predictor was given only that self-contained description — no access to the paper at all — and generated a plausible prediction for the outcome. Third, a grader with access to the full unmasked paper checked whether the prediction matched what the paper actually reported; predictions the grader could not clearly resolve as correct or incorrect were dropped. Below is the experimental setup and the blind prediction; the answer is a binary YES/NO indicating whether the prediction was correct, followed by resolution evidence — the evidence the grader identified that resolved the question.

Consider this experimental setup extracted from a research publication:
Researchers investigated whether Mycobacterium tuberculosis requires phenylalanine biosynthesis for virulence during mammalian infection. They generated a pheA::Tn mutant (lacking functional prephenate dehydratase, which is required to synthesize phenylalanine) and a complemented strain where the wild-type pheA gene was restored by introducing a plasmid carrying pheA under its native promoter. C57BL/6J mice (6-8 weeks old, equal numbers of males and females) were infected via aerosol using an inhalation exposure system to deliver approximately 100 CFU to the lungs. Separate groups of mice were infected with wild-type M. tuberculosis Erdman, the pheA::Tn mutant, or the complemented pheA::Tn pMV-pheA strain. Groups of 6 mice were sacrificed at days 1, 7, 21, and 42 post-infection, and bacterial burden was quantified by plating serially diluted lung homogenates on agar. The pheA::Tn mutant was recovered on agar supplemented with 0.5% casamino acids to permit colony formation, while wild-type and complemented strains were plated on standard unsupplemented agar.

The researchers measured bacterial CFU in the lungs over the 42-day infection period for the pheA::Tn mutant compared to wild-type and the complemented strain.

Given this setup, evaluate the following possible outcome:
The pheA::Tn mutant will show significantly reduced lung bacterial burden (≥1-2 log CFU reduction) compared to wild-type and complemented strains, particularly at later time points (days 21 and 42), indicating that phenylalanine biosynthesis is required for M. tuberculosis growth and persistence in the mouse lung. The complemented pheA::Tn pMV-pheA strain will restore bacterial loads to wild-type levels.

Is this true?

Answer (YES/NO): YES